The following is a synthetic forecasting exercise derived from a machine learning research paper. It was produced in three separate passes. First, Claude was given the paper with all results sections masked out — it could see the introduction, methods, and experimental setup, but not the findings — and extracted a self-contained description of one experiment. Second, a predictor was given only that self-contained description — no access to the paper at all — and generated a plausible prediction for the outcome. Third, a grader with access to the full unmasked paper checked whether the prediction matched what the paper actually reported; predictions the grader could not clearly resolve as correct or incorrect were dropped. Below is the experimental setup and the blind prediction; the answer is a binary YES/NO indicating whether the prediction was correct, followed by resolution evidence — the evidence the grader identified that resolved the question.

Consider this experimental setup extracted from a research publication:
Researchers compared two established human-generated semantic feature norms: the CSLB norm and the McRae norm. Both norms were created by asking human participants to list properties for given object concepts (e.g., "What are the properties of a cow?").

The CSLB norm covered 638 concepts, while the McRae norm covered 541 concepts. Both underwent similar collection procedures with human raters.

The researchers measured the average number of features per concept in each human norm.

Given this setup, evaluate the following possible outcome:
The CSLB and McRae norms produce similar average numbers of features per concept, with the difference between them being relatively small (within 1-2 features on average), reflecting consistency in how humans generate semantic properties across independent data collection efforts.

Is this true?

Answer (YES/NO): NO